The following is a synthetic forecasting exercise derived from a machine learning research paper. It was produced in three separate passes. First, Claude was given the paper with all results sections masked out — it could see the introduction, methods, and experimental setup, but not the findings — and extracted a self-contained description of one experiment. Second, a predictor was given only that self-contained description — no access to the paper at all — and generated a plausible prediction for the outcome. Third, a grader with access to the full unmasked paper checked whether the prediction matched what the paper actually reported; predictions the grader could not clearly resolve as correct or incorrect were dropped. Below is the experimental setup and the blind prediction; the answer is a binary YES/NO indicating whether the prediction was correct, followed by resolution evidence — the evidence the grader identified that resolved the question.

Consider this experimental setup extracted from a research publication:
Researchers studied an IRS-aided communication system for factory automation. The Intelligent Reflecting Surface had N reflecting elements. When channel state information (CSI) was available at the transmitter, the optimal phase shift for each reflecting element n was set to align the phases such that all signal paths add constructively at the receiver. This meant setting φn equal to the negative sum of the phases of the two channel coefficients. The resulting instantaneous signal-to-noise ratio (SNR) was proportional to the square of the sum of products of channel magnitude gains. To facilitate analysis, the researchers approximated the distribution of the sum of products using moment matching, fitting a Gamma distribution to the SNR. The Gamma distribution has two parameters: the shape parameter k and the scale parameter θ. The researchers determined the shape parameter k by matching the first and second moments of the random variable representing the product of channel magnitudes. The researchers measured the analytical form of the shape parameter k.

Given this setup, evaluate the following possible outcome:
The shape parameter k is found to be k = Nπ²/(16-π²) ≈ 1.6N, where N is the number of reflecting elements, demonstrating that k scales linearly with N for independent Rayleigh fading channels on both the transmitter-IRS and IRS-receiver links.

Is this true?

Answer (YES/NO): NO